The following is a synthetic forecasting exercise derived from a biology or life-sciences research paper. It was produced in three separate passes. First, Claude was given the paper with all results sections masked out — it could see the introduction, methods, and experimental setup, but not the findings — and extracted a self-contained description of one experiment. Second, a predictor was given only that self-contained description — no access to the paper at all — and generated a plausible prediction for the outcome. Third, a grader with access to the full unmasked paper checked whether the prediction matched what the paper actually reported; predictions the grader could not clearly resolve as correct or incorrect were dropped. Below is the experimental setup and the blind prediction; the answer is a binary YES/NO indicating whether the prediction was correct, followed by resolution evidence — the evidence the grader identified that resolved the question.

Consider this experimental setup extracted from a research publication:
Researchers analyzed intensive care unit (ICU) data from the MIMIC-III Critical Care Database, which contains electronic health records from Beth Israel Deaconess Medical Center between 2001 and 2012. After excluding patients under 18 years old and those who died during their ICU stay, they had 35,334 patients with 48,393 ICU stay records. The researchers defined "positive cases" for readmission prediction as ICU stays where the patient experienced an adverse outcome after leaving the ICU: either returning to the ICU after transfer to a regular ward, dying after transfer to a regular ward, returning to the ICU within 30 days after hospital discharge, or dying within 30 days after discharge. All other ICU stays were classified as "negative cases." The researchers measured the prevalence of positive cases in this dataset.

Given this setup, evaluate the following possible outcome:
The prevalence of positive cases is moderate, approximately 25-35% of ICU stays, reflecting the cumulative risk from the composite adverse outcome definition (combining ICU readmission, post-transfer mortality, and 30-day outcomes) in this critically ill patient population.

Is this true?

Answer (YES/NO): NO